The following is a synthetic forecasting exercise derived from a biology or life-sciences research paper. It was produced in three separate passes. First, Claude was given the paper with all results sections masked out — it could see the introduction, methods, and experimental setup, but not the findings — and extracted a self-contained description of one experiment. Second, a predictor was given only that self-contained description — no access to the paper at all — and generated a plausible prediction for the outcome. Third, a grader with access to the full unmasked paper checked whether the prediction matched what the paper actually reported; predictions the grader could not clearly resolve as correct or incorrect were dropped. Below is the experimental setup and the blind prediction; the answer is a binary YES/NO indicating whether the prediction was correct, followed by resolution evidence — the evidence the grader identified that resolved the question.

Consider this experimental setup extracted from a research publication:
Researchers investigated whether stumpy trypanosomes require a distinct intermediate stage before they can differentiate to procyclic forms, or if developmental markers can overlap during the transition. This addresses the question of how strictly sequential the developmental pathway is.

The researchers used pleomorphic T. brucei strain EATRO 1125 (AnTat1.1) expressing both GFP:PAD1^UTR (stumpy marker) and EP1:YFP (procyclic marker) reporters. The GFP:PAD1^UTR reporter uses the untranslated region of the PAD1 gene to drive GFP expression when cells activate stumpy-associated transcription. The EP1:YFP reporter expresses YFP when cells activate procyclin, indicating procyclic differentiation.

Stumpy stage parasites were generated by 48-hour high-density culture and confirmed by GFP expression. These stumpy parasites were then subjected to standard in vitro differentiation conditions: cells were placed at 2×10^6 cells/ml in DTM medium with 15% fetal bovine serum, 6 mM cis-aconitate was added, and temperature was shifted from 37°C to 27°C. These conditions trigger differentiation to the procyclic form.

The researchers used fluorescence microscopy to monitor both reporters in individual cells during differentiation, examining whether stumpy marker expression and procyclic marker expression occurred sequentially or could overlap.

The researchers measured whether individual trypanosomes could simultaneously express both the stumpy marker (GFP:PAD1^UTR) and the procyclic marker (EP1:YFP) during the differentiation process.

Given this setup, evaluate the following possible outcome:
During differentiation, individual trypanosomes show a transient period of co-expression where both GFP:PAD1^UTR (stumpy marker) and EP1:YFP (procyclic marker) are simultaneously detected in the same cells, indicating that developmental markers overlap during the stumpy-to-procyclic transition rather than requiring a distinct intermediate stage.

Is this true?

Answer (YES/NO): YES